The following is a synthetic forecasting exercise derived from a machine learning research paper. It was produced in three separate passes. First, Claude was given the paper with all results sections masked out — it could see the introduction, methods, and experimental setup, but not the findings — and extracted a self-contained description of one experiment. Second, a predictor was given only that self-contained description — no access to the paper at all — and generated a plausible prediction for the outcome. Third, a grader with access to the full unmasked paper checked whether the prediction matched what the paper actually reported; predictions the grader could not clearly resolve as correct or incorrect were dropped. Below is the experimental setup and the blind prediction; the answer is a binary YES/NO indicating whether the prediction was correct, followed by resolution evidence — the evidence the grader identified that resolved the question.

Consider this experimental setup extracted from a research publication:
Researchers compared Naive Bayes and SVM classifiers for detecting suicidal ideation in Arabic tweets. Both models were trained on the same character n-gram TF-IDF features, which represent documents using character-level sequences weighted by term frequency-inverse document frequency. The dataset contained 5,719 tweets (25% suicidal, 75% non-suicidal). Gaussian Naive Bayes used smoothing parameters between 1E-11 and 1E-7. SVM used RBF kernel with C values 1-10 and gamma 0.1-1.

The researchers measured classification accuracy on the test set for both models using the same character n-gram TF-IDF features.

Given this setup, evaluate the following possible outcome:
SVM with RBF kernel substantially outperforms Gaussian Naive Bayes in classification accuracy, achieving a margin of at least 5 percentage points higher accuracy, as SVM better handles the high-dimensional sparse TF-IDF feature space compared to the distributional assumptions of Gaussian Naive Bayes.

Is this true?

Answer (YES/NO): NO